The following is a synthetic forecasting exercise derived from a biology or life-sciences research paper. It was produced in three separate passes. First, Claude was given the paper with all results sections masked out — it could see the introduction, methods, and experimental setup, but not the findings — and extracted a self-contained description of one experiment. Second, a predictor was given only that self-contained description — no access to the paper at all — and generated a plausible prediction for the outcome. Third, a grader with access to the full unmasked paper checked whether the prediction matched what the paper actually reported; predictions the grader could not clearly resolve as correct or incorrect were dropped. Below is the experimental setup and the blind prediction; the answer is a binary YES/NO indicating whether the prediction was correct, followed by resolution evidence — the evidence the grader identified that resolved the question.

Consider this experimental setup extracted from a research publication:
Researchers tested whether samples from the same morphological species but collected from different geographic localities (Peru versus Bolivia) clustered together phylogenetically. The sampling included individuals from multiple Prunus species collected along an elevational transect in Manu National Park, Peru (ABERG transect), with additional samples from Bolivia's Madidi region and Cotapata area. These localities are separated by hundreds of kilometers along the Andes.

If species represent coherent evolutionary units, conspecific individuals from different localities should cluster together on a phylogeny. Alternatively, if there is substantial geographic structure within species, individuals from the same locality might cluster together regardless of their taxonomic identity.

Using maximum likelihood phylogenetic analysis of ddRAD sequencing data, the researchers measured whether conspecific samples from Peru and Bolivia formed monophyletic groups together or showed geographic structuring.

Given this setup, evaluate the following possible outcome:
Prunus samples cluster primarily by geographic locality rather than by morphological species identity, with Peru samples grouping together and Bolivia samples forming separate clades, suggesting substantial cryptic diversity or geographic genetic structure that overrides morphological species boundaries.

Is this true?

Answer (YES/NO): NO